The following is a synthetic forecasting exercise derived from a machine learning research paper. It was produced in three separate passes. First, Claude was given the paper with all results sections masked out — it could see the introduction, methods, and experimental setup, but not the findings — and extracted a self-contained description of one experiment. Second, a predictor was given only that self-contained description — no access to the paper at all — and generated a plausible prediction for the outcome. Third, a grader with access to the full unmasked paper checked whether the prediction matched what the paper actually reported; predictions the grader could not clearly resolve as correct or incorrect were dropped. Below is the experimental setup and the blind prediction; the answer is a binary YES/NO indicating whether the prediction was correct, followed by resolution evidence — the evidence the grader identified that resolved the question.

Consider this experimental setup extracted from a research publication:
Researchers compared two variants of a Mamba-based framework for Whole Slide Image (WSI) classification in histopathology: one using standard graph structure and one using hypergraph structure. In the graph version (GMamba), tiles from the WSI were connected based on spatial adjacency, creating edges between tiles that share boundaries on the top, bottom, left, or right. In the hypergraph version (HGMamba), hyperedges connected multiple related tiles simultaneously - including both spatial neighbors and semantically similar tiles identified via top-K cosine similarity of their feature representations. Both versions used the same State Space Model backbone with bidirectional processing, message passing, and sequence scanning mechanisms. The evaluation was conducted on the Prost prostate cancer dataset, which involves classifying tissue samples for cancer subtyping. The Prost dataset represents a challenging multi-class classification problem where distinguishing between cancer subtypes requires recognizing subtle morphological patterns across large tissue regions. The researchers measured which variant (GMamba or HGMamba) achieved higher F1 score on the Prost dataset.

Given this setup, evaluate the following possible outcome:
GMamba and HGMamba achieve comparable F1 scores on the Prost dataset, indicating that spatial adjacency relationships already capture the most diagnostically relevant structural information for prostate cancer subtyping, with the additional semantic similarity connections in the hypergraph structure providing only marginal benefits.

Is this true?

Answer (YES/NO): YES